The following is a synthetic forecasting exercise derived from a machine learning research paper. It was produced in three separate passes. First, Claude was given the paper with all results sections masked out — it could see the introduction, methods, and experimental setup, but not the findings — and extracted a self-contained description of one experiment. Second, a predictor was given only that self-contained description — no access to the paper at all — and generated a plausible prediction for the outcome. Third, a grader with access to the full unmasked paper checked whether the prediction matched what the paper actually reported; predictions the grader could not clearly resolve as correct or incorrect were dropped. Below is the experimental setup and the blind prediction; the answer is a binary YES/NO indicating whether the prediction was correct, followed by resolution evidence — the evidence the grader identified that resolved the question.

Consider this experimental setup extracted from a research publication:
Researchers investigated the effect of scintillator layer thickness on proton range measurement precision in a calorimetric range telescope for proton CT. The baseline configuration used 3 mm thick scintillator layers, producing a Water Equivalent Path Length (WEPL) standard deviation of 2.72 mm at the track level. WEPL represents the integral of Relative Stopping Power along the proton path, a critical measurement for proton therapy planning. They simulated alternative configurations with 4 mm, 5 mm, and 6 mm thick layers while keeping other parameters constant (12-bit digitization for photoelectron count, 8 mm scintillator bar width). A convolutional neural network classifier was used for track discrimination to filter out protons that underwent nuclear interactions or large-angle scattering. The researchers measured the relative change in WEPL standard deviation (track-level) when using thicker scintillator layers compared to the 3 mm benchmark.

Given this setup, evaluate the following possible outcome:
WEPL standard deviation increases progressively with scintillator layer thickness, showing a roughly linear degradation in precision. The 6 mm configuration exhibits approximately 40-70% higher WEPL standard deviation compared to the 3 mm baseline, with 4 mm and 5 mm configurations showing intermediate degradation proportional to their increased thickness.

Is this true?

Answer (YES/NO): NO